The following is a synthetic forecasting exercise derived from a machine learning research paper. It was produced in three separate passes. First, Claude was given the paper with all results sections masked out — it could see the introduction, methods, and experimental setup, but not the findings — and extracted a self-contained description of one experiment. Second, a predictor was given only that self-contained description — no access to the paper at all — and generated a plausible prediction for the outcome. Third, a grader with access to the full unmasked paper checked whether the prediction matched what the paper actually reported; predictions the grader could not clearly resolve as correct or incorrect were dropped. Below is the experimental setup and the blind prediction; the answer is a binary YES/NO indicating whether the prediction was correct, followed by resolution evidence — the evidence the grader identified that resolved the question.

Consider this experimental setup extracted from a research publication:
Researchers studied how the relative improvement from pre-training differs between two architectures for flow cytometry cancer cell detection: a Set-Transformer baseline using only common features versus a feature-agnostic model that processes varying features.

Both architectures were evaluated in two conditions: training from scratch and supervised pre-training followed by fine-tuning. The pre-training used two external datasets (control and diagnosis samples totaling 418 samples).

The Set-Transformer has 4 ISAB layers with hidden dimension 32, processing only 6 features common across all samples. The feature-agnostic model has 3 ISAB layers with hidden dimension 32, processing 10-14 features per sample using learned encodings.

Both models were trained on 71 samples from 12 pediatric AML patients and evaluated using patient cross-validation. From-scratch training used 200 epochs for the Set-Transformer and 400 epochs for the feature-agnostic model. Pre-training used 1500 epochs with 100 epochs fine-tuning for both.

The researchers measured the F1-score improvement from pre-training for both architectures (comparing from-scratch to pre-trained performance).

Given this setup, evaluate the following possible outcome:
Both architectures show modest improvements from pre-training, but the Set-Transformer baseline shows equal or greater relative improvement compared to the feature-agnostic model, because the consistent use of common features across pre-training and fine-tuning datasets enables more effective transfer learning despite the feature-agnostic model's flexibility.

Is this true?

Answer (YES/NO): NO